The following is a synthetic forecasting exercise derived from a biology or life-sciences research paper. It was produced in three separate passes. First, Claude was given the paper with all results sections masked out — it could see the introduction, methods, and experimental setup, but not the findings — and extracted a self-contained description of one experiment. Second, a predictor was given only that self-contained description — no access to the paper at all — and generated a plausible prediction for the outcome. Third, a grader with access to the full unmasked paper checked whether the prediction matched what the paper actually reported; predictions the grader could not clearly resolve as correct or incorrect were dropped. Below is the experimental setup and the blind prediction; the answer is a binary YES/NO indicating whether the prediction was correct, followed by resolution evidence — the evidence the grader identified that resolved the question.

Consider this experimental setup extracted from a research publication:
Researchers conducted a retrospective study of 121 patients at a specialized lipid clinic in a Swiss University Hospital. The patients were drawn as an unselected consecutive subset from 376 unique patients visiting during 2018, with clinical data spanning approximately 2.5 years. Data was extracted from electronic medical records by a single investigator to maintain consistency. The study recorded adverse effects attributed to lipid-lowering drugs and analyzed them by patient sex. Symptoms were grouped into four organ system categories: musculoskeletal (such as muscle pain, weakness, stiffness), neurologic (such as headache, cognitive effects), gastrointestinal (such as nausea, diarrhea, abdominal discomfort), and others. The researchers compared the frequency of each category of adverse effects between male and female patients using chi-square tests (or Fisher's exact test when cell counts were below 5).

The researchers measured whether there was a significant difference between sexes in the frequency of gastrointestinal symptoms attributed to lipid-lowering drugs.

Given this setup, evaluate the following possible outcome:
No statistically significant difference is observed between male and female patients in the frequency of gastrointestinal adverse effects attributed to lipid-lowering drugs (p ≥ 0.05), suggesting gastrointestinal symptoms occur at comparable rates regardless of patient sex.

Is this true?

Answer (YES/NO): NO